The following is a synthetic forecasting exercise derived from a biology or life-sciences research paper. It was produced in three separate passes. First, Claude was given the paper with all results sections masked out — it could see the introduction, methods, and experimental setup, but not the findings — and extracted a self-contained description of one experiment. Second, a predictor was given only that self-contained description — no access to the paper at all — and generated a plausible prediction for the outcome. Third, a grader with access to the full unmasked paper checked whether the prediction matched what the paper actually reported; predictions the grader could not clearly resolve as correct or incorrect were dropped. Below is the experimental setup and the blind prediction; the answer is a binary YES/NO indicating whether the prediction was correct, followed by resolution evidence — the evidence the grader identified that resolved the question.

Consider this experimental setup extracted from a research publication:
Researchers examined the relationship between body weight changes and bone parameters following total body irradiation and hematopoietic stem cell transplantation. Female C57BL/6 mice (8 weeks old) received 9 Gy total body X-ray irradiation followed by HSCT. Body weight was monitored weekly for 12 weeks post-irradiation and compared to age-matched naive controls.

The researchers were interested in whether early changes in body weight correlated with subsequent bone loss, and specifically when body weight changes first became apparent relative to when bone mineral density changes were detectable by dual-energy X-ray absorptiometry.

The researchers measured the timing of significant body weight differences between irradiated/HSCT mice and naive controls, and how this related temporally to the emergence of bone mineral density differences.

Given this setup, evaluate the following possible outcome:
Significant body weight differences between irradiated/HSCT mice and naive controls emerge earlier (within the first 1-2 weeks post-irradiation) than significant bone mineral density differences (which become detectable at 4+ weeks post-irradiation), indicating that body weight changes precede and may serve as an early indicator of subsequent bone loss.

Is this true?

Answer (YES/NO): NO